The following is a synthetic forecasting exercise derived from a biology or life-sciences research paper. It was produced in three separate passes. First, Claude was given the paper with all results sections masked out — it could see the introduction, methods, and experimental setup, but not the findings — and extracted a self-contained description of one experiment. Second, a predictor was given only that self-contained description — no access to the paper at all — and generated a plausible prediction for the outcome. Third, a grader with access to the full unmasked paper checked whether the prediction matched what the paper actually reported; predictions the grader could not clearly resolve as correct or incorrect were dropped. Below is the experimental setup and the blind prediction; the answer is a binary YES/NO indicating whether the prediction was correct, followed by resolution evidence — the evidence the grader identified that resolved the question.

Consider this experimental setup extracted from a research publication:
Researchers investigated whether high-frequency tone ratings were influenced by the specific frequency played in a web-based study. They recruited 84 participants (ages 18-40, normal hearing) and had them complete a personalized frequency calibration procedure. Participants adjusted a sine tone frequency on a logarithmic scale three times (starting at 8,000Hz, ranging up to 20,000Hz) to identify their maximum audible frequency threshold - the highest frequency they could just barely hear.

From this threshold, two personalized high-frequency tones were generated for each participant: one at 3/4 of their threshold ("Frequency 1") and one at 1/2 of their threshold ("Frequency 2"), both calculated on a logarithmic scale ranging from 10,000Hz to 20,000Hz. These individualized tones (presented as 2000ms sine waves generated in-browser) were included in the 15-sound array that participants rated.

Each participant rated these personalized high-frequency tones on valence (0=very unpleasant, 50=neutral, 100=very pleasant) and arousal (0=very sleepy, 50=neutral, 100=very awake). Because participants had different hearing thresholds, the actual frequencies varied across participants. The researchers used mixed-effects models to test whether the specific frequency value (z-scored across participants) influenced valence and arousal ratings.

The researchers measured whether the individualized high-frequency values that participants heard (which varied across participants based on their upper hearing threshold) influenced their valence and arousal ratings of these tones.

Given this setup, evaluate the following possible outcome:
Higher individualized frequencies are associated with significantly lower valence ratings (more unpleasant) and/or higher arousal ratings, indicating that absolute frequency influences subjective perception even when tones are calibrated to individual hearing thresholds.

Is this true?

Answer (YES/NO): NO